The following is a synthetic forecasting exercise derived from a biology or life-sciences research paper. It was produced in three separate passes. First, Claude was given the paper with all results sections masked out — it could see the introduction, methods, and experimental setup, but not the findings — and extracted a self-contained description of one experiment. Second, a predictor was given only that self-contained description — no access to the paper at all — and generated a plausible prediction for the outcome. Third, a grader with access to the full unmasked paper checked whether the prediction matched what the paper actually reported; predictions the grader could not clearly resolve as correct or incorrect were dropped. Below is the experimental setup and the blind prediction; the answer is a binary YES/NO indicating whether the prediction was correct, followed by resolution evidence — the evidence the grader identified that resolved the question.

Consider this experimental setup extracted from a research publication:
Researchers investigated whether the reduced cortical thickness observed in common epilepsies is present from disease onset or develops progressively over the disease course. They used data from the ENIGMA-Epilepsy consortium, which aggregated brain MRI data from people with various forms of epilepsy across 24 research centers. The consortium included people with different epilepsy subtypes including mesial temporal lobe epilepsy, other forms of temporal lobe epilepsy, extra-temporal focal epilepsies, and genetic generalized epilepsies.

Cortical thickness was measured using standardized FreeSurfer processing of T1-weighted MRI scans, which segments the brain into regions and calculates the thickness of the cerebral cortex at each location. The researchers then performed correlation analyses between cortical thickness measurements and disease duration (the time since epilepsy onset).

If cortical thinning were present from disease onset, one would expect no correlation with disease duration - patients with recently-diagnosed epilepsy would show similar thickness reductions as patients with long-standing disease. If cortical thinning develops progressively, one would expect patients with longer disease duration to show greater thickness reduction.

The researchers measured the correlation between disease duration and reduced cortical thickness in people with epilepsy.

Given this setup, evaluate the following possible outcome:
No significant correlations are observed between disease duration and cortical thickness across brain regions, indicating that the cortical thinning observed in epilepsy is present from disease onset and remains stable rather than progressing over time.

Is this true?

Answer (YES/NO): NO